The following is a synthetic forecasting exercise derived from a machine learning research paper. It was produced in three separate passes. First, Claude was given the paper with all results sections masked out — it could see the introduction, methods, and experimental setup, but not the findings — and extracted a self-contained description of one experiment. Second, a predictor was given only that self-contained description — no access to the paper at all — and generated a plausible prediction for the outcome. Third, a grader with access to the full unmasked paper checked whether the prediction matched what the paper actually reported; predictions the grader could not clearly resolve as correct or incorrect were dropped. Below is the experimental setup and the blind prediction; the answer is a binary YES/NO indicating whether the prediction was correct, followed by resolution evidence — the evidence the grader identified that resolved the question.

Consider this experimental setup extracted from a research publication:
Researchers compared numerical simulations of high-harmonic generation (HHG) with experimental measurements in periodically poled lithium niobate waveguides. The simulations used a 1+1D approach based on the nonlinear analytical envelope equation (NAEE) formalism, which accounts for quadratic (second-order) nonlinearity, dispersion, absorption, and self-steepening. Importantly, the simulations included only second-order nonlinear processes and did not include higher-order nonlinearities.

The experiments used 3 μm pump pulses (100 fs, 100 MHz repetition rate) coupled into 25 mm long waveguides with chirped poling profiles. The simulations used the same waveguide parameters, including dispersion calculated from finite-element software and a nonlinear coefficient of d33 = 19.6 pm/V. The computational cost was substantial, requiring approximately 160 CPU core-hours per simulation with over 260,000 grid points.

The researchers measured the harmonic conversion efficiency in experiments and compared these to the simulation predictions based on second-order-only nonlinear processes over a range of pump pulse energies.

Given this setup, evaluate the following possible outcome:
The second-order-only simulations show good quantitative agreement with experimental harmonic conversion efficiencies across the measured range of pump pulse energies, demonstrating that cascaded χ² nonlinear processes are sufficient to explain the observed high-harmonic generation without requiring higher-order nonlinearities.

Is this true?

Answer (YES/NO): NO